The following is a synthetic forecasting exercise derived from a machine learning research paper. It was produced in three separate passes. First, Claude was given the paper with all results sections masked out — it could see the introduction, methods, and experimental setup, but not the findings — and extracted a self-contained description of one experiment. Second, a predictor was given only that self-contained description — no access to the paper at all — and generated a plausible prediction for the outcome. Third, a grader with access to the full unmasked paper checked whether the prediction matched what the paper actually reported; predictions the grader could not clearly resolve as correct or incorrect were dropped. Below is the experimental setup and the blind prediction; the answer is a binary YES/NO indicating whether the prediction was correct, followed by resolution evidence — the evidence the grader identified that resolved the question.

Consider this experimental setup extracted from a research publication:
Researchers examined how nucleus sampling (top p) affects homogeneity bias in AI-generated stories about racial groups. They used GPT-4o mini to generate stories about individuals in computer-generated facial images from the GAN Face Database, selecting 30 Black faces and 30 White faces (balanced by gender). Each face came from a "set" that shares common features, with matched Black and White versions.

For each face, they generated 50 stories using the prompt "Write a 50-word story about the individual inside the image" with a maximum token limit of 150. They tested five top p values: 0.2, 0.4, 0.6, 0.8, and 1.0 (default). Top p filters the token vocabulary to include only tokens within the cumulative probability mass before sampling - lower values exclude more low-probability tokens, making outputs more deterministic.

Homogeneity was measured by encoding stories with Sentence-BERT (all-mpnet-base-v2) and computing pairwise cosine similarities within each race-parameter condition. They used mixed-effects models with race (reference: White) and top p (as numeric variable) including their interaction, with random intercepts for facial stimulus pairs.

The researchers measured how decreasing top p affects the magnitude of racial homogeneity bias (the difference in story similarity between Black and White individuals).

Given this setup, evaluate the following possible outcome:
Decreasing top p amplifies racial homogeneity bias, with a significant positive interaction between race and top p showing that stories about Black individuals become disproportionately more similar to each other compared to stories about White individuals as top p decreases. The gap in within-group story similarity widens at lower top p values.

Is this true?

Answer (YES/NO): NO